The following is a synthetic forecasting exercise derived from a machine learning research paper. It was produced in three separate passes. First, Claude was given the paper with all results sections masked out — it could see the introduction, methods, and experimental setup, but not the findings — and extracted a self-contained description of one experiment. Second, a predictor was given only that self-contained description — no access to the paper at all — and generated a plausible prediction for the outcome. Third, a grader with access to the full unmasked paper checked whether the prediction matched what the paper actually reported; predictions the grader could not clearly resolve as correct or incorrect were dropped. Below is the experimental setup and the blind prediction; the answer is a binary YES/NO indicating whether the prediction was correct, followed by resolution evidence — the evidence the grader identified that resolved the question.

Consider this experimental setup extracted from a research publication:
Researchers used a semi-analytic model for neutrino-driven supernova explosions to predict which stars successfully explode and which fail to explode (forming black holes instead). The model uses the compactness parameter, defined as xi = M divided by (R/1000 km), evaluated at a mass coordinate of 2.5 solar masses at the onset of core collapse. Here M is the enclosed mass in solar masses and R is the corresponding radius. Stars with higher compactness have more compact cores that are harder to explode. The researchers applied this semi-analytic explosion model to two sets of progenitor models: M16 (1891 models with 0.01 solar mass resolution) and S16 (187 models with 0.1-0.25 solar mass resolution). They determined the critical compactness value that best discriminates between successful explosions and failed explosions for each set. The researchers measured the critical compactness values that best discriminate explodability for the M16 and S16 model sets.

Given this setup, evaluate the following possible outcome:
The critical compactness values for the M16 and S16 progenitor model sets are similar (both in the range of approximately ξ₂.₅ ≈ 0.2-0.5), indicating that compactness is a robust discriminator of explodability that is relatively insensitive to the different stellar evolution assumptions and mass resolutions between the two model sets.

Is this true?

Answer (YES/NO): YES